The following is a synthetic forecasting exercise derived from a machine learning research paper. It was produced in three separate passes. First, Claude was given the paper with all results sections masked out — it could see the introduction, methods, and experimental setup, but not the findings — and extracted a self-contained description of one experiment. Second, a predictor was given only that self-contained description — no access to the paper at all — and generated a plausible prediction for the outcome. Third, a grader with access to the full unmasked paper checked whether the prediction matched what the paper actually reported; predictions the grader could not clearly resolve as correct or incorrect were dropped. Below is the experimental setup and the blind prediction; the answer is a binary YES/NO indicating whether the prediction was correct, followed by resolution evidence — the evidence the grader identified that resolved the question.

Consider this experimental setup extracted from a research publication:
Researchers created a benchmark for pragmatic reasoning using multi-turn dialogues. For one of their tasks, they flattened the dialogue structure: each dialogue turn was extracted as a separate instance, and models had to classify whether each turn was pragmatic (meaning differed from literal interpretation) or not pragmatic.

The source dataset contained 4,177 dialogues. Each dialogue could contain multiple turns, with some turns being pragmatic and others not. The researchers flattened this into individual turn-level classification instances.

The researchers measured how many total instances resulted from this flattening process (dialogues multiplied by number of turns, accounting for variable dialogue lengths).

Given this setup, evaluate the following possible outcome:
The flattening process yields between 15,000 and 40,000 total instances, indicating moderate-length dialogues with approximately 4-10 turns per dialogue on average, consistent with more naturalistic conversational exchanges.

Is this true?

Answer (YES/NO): YES